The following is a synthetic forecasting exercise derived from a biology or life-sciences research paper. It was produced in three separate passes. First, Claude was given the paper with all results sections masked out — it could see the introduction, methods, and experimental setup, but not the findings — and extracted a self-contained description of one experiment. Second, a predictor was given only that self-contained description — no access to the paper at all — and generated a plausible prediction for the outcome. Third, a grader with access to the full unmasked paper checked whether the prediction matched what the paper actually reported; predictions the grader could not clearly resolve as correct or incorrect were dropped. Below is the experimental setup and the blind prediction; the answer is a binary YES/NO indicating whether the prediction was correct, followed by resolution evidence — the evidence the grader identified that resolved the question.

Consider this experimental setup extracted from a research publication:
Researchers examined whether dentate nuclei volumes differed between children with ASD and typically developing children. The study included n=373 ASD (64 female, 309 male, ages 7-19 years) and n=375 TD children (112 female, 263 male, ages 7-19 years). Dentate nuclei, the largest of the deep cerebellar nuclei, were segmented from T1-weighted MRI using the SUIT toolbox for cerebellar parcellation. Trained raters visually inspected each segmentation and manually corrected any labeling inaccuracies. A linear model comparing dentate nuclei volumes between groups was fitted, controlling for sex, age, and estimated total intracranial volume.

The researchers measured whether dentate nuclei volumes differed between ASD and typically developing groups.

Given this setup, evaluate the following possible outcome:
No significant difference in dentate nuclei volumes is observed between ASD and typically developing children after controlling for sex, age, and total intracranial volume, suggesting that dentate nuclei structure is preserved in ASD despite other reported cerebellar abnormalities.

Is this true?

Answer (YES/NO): YES